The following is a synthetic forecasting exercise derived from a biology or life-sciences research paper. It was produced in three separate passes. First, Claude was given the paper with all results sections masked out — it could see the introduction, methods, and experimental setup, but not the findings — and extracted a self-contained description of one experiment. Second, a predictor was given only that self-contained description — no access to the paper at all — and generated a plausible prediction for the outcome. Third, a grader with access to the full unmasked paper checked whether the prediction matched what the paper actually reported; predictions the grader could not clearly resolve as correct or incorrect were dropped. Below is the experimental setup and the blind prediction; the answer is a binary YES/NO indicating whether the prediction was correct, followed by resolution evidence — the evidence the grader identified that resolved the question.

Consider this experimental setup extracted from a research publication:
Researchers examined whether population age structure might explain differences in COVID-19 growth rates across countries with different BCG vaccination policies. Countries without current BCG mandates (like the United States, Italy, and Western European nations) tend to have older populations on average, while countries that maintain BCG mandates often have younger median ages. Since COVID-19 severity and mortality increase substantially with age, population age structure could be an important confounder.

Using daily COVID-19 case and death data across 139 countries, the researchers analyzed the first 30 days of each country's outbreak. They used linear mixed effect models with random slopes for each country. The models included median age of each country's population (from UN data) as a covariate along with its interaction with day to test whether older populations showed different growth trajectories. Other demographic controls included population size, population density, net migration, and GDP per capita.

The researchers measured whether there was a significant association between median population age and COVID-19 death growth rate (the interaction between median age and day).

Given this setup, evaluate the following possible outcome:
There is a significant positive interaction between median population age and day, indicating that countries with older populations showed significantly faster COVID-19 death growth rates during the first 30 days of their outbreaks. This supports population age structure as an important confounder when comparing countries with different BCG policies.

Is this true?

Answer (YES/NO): YES